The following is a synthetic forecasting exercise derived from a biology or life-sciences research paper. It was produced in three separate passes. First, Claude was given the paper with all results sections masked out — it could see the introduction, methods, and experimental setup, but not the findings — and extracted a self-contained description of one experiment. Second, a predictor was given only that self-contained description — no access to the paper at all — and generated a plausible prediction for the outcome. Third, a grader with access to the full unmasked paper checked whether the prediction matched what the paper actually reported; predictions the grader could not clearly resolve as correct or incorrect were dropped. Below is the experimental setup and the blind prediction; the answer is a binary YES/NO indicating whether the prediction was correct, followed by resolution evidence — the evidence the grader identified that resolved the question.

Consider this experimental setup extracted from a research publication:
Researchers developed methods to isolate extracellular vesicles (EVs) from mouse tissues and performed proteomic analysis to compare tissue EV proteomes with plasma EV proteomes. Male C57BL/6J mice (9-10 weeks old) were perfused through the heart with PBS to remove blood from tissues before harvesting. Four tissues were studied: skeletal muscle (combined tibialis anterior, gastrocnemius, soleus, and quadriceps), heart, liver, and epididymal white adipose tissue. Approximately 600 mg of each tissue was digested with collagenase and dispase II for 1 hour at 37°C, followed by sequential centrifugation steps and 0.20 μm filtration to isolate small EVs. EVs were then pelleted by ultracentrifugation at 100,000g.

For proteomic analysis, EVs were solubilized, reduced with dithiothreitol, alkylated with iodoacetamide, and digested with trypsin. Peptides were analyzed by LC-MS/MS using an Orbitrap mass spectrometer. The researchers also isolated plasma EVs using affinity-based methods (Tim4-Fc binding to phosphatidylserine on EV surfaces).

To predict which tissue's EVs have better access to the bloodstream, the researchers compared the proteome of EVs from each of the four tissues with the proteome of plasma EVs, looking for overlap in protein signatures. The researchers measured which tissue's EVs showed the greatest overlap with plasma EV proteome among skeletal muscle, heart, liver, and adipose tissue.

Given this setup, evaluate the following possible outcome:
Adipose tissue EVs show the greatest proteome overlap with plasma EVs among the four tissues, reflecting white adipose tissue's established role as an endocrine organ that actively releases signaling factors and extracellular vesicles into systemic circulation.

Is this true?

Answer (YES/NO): YES